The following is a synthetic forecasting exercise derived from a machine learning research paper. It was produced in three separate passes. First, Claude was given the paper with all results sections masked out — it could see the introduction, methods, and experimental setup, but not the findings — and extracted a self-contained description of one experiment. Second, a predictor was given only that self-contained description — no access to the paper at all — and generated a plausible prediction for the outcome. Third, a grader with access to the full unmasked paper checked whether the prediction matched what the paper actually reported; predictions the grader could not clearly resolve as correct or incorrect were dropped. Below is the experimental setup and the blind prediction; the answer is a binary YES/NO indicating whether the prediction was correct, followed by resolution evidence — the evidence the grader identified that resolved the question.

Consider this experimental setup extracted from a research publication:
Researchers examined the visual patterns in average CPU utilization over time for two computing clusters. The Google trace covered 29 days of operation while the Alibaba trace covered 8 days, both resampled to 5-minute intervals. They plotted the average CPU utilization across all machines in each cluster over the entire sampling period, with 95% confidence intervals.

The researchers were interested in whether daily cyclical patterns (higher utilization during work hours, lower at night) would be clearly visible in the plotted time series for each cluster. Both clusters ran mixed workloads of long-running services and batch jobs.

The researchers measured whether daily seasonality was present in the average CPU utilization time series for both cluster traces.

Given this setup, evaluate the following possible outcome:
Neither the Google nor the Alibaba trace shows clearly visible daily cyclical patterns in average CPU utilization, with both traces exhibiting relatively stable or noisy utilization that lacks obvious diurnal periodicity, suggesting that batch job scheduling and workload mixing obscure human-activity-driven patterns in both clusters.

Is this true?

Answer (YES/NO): NO